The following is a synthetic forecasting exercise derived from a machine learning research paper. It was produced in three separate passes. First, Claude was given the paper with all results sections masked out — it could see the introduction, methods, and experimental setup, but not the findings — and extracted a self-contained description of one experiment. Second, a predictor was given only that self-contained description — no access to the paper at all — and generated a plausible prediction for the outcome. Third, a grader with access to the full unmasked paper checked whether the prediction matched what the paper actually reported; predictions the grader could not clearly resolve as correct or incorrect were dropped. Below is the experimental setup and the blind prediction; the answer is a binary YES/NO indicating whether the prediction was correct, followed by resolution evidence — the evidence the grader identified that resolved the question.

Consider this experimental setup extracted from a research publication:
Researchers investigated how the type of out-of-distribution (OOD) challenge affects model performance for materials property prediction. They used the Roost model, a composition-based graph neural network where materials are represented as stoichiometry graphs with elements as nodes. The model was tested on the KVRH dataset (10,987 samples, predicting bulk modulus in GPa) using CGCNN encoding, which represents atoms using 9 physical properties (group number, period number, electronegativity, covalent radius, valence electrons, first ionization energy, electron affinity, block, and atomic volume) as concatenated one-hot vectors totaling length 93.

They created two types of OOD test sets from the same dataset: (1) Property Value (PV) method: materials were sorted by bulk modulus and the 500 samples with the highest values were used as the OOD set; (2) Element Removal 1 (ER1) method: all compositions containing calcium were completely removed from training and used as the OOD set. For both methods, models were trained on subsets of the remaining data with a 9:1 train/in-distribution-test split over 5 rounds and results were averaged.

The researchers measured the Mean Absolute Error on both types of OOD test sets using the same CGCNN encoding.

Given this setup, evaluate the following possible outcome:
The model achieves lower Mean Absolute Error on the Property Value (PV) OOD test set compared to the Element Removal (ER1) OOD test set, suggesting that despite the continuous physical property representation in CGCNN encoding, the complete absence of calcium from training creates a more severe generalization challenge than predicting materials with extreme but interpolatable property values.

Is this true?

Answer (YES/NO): NO